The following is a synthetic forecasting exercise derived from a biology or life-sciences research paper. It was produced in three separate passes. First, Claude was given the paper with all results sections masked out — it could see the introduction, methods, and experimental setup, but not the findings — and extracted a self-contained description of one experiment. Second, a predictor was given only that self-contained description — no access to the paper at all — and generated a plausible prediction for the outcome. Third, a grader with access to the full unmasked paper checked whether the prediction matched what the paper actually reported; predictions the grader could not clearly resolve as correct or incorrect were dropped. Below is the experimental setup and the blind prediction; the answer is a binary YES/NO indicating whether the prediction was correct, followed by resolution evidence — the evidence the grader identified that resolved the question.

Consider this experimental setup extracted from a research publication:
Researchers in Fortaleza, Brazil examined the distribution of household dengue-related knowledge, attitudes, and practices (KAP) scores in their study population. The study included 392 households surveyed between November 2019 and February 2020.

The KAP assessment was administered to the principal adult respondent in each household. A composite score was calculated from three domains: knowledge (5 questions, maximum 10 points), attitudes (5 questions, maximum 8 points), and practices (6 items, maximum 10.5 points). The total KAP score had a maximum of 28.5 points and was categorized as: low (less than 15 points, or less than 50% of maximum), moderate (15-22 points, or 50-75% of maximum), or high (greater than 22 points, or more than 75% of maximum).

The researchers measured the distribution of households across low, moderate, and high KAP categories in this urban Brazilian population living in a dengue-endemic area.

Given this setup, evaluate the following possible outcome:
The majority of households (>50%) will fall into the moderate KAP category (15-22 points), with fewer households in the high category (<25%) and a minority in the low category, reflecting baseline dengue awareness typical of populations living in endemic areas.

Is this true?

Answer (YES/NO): YES